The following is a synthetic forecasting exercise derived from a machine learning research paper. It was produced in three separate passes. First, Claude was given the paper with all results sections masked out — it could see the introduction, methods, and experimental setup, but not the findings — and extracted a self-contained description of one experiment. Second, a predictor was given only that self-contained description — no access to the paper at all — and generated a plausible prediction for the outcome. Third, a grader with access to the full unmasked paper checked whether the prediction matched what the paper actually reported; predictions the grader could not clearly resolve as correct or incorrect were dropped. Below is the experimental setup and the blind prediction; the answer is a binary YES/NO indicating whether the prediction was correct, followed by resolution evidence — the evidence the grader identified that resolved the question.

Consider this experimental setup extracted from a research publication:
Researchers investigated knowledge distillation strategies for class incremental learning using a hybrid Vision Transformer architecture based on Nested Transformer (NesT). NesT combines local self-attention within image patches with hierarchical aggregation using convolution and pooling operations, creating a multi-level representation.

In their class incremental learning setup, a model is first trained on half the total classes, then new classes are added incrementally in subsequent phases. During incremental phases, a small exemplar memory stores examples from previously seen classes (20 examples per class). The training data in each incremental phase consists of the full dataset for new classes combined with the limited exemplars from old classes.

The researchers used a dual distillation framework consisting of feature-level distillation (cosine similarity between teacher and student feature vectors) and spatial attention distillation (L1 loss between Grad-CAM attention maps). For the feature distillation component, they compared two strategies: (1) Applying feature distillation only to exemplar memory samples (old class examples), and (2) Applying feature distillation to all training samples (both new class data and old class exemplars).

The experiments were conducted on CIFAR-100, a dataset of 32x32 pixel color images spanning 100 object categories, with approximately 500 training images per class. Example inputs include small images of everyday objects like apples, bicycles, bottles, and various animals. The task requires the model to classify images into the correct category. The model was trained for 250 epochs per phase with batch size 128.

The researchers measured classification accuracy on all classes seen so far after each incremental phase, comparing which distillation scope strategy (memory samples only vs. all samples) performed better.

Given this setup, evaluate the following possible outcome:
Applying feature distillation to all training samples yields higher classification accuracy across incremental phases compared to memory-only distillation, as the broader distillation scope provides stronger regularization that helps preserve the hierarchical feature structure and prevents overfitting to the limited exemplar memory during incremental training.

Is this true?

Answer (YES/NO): NO